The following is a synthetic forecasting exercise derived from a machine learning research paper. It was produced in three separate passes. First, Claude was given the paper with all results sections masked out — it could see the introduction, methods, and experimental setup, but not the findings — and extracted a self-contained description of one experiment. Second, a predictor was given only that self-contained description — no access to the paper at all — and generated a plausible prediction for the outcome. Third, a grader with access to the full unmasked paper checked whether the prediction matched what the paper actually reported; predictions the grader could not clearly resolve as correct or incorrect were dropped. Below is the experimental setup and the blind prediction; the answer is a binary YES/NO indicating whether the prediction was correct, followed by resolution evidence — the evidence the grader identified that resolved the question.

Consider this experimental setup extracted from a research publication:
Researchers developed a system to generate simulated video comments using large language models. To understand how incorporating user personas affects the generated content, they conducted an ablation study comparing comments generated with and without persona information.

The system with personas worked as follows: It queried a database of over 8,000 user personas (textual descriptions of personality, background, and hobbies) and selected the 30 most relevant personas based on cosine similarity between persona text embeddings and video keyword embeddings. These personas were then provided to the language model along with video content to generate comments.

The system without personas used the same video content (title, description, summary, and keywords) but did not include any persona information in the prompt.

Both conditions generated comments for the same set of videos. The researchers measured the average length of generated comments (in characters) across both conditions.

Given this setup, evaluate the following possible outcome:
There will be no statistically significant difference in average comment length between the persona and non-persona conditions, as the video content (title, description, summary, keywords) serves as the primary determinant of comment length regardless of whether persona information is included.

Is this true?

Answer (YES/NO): NO